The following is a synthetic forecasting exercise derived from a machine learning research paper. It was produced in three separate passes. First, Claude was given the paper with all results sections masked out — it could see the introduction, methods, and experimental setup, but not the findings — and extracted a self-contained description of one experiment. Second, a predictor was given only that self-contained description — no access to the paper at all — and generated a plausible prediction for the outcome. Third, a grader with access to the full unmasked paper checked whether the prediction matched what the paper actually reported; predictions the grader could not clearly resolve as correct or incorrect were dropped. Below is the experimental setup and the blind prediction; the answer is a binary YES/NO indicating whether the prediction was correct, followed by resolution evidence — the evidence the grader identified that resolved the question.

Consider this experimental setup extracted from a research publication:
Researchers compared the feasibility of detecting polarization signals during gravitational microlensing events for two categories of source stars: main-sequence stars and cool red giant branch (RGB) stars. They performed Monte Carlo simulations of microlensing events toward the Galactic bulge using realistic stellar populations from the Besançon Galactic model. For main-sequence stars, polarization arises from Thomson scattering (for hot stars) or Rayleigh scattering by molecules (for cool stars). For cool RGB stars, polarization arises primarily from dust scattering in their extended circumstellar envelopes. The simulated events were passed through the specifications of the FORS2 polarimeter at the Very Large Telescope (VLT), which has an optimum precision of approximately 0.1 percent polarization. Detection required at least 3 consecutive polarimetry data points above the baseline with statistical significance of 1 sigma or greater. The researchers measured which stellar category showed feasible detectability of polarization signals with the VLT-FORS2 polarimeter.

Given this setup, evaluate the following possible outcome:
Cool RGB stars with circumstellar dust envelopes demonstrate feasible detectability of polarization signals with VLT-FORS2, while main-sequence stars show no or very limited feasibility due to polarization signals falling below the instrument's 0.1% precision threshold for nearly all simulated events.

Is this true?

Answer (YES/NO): YES